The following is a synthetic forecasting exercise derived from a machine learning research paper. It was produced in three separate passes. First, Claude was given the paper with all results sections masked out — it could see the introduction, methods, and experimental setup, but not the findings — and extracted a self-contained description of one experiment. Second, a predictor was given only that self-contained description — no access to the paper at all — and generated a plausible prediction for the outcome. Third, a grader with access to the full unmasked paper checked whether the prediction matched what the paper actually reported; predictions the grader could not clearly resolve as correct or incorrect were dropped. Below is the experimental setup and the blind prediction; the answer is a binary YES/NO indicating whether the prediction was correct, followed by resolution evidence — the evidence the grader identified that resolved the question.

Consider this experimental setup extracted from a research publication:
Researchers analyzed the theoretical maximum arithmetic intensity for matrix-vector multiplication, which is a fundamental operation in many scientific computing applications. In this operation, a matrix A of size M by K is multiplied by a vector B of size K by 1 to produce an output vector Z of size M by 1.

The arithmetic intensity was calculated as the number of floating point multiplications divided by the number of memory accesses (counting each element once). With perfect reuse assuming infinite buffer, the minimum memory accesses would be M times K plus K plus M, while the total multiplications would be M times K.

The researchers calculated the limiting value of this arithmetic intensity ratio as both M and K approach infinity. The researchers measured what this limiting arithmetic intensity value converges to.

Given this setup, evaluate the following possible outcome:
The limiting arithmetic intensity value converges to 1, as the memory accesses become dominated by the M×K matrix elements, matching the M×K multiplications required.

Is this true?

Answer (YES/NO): NO